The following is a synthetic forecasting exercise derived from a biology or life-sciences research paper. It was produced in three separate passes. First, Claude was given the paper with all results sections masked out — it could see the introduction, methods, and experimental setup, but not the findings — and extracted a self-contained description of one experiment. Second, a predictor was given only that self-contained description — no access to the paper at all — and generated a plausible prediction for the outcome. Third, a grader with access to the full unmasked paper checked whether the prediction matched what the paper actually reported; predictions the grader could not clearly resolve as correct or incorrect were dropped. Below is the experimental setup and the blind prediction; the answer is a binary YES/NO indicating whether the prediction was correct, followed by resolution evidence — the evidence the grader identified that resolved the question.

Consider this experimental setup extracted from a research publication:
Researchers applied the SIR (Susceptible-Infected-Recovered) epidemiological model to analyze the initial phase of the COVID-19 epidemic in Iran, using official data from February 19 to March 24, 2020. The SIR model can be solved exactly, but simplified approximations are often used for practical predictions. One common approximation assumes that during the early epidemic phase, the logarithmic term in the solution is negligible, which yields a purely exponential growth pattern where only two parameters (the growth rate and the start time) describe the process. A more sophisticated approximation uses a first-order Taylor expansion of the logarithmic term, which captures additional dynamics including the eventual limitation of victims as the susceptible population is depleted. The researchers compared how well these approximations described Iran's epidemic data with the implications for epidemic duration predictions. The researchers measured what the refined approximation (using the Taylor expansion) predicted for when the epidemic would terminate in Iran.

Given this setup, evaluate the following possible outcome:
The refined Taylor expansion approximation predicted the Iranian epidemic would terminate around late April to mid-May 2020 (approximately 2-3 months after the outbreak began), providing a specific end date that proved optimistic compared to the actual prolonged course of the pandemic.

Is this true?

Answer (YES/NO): NO